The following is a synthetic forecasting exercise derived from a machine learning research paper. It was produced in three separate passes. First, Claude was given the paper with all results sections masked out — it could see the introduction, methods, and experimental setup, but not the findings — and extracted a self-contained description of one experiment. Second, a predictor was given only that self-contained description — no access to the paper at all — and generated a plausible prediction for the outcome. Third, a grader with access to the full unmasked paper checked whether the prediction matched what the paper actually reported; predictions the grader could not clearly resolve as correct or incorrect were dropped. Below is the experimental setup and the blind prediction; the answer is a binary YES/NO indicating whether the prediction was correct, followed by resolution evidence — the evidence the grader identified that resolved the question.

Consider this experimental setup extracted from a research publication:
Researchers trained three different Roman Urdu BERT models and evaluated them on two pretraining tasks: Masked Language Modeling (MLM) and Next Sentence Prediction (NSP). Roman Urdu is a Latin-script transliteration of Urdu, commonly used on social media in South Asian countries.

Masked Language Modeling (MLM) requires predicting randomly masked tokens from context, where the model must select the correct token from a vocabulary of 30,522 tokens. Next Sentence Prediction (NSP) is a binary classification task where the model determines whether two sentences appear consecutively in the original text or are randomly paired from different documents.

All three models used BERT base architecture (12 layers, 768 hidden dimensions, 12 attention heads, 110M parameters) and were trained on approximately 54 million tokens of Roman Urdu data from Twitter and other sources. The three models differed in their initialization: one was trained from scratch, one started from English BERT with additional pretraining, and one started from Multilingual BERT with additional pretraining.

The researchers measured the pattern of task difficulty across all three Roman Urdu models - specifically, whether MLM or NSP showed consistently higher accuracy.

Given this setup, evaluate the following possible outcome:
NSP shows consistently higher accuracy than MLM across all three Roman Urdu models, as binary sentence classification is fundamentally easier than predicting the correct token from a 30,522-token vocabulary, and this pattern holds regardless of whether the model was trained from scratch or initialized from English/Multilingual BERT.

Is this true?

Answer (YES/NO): YES